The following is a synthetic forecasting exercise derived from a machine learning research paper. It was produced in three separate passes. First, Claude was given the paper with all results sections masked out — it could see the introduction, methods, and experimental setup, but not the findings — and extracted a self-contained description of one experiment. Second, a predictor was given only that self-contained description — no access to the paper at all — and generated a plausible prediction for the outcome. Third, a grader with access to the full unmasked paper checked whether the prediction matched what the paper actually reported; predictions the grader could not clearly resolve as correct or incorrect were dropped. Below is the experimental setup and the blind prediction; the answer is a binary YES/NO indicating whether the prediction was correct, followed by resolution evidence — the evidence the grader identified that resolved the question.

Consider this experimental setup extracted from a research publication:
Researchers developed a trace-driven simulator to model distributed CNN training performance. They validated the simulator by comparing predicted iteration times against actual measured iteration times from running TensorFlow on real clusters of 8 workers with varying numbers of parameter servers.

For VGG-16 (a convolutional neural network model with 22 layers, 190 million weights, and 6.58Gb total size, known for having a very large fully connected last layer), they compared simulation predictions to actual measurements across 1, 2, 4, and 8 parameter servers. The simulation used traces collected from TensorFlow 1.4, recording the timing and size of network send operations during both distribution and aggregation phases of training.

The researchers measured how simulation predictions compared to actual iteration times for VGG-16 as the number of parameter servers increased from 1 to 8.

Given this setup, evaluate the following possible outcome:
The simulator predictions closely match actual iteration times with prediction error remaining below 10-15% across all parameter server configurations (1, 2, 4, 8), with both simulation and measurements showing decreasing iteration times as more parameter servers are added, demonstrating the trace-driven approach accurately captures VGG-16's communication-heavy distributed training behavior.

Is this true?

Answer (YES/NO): NO